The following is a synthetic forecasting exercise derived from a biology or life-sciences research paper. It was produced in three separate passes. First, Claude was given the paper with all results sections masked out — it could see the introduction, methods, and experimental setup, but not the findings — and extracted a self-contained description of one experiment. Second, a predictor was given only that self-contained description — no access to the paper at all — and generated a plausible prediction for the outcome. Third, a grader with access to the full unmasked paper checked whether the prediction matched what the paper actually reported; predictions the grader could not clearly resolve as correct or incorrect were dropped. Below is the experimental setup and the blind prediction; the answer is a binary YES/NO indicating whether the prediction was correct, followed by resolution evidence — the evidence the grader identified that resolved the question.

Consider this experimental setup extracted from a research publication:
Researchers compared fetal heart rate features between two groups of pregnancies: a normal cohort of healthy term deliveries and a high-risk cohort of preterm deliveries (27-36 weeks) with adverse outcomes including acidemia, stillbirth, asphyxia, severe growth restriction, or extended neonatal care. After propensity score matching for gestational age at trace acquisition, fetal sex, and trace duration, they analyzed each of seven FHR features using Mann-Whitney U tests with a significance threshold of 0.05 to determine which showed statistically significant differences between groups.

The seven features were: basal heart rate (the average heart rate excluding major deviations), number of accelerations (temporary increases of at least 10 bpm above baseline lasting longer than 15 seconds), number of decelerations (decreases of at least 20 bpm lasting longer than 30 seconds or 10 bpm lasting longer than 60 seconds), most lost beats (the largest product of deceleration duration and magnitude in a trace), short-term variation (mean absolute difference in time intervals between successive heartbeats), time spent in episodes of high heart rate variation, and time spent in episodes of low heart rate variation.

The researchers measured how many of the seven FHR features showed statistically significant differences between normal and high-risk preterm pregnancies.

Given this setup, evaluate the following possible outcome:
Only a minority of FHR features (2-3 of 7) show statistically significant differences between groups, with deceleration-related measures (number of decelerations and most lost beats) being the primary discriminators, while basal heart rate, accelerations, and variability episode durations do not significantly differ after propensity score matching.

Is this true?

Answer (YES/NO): NO